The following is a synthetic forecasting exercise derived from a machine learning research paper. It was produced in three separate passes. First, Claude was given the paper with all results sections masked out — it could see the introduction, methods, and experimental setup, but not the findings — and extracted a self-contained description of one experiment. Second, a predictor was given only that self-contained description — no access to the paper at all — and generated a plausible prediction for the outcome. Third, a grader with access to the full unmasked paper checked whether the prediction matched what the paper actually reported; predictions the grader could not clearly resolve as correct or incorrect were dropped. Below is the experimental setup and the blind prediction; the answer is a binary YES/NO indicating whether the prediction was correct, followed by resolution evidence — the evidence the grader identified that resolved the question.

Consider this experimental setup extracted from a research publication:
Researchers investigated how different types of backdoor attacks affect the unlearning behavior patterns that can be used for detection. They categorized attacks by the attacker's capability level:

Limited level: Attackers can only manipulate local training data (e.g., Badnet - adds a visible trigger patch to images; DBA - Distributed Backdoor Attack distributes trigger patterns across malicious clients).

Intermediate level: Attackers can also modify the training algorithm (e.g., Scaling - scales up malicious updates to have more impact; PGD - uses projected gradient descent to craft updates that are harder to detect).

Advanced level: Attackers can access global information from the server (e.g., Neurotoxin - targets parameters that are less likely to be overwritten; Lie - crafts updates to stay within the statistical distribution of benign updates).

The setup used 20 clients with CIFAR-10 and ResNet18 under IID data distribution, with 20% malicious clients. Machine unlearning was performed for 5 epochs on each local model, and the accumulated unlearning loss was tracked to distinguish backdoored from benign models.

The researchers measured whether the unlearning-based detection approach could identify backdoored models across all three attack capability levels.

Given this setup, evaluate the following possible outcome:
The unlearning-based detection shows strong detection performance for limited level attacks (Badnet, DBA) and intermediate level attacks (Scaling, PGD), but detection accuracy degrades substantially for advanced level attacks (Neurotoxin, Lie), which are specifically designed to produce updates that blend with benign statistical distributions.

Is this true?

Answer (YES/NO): NO